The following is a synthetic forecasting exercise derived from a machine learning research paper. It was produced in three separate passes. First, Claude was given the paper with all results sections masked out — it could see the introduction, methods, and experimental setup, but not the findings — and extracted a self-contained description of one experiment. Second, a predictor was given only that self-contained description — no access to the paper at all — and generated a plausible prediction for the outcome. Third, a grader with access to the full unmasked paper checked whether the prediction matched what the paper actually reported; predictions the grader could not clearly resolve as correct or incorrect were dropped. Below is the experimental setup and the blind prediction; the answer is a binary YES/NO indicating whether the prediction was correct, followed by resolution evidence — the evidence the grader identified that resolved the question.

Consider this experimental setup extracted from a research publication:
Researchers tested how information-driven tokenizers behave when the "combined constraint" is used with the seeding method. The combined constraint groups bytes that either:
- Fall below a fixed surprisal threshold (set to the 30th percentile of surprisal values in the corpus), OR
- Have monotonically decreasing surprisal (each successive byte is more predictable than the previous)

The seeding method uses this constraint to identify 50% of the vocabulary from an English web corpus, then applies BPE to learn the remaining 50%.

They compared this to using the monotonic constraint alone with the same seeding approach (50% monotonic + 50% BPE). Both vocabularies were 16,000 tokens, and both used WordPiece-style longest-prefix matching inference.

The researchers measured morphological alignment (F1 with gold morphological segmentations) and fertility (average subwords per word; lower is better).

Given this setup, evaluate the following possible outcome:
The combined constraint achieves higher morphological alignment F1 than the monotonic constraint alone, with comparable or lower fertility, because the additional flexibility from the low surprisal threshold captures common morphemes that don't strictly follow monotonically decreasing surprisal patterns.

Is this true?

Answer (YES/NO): YES